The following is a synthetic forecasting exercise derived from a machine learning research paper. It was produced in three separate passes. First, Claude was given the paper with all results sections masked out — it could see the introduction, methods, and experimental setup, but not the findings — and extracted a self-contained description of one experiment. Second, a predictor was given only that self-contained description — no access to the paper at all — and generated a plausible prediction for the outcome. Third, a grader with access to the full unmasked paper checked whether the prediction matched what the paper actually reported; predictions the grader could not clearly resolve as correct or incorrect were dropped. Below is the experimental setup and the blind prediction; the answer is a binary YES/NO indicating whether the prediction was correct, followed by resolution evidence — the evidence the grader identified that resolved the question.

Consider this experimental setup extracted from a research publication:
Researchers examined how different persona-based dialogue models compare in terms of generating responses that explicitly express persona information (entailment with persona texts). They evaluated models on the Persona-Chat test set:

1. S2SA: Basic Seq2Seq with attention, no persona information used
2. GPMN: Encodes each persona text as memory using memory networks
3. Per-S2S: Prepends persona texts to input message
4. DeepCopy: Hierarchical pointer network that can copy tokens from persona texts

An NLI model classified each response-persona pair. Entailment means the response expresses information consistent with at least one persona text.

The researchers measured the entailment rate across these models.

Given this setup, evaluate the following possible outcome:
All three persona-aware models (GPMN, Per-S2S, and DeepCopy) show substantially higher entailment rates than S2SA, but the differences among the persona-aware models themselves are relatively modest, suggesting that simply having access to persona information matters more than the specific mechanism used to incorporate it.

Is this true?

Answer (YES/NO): YES